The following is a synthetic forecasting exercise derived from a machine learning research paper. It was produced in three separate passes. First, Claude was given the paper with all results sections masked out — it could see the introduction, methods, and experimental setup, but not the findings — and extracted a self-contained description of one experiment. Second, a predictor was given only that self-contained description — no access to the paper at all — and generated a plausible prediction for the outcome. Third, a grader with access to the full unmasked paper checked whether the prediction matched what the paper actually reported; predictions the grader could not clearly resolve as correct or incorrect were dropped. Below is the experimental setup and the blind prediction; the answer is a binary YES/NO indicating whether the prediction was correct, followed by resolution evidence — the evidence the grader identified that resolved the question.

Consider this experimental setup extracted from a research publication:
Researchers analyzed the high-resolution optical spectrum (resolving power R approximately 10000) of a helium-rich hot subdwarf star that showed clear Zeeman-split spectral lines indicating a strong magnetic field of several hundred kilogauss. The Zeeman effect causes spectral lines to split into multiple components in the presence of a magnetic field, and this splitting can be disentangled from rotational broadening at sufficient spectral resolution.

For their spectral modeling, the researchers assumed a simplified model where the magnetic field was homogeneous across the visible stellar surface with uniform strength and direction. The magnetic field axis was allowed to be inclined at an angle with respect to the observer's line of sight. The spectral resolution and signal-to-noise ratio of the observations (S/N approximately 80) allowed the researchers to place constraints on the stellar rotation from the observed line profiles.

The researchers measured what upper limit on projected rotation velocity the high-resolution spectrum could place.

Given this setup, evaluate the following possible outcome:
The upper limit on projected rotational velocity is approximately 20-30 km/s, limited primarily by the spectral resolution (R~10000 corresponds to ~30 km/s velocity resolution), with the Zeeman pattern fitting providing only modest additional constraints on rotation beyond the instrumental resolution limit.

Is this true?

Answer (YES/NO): NO